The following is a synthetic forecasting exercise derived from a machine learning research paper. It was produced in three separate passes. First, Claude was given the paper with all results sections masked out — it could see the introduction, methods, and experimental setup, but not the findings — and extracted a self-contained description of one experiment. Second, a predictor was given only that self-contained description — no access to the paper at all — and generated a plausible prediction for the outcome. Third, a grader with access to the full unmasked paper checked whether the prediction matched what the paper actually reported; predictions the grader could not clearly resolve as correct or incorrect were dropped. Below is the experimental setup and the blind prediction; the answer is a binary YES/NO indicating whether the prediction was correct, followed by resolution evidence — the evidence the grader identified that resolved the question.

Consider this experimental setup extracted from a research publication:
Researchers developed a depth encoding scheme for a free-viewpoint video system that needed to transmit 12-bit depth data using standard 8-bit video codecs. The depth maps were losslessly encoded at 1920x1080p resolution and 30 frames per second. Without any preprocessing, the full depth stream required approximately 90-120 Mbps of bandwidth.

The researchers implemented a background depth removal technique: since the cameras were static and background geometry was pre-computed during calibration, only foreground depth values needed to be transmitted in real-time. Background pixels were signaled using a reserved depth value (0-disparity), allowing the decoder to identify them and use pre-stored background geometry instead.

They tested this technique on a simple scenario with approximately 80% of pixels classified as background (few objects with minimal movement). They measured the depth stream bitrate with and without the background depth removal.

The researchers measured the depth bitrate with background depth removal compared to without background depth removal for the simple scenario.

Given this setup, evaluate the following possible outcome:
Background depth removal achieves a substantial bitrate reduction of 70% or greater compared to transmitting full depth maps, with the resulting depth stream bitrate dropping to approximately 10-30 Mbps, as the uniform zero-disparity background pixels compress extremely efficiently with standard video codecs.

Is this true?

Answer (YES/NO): NO